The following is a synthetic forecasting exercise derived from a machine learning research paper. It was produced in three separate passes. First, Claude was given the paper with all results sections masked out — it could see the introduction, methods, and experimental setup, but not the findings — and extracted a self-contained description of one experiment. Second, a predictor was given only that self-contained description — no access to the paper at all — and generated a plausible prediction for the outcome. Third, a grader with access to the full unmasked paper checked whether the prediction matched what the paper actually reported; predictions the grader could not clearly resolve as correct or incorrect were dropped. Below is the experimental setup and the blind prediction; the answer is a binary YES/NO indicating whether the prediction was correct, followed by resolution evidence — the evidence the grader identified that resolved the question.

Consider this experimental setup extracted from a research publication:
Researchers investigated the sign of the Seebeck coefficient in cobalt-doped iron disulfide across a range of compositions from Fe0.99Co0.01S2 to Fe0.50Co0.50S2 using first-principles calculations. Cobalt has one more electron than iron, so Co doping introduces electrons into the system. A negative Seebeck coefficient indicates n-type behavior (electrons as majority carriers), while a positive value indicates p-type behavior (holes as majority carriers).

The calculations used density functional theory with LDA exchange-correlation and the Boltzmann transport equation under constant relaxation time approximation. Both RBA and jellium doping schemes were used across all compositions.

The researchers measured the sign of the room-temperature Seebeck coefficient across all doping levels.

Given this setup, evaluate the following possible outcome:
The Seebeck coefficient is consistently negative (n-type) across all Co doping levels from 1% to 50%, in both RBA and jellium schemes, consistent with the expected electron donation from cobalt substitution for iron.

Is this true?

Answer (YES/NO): YES